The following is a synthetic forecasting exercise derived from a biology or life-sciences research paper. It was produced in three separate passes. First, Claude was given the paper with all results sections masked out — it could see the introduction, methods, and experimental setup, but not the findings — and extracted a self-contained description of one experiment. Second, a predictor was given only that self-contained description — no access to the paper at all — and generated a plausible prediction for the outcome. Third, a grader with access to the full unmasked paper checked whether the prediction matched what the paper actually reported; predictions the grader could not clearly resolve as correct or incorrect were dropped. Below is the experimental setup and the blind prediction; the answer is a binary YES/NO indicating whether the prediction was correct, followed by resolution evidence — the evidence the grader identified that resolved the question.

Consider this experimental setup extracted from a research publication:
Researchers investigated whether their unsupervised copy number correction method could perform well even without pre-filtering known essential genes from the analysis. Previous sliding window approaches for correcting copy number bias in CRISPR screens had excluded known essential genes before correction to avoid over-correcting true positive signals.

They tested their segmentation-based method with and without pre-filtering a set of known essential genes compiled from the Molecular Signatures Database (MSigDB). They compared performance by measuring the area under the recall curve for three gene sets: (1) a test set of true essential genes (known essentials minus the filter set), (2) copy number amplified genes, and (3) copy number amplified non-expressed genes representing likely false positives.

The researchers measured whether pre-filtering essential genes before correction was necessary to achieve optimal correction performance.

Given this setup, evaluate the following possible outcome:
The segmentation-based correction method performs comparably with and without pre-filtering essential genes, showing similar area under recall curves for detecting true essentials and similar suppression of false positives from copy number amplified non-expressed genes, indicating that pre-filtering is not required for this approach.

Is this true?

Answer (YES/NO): YES